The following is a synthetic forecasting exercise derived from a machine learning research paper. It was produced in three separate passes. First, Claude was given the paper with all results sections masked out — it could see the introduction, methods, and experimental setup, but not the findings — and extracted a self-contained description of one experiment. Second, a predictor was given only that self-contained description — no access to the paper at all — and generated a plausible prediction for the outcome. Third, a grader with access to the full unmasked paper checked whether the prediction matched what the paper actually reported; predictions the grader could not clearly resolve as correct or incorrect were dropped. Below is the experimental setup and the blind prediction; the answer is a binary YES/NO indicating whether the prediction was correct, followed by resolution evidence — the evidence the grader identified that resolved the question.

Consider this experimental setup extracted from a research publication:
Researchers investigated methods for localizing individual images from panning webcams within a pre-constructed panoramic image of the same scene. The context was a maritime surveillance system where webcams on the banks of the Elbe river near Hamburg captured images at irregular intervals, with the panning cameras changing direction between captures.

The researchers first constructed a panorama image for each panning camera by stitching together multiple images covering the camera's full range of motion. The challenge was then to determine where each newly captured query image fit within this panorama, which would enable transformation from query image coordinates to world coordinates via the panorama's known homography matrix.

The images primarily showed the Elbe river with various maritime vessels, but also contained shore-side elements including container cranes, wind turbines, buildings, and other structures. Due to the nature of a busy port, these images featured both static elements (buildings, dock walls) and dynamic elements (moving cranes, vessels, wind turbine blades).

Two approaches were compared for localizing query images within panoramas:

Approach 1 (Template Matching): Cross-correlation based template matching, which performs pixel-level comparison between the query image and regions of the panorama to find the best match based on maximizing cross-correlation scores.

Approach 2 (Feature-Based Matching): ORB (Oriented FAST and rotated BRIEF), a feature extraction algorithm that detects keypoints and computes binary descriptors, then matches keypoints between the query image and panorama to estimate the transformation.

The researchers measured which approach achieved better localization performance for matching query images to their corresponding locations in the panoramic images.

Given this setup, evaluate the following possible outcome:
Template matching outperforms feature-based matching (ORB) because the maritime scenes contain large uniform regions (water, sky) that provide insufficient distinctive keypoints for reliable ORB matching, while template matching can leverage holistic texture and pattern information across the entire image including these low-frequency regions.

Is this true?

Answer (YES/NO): NO